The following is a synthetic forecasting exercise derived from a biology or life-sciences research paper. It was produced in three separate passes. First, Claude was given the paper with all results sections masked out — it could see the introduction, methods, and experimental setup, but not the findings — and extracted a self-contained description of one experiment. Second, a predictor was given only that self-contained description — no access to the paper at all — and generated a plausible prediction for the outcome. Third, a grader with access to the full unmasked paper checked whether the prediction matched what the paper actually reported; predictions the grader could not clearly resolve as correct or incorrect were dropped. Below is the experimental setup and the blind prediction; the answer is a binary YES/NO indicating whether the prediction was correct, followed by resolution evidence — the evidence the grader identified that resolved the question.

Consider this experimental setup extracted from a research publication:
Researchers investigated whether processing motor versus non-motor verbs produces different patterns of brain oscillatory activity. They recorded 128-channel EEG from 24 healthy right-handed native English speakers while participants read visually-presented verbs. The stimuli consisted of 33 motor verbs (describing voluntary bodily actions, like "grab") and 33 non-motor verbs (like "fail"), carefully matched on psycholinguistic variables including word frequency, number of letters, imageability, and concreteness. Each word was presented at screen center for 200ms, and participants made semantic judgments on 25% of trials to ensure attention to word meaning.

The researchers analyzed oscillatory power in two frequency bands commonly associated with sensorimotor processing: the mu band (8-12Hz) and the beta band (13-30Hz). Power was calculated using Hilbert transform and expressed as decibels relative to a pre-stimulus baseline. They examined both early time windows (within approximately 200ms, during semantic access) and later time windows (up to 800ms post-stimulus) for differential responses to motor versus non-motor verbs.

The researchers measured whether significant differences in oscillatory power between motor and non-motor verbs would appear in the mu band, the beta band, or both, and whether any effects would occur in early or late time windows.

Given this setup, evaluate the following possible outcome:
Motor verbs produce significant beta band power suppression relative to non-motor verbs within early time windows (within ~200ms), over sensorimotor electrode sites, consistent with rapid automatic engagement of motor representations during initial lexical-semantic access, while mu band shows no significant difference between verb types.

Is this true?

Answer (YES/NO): NO